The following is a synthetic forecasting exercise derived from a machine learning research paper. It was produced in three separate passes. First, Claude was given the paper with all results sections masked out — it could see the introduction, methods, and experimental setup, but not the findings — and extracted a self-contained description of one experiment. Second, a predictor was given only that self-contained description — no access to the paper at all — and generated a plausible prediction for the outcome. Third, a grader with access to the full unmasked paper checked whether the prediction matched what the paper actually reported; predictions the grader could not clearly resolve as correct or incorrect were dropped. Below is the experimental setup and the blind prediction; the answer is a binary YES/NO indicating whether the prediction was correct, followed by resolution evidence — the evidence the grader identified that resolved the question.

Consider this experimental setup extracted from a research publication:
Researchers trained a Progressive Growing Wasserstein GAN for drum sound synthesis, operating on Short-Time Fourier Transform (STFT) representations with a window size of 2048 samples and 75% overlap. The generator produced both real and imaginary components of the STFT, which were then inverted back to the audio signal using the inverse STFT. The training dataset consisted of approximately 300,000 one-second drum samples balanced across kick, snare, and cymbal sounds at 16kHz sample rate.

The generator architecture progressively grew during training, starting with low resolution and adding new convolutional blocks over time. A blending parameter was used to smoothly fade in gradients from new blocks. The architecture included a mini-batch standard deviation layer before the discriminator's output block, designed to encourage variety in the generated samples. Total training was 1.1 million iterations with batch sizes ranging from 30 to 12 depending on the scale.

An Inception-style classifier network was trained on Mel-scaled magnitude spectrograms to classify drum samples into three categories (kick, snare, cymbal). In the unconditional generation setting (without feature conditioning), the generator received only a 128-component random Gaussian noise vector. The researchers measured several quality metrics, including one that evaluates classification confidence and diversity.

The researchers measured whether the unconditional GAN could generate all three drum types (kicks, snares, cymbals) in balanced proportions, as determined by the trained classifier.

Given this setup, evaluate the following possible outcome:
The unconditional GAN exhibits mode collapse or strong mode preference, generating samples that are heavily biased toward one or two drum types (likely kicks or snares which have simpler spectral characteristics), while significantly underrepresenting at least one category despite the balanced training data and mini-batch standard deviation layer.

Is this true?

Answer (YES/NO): NO